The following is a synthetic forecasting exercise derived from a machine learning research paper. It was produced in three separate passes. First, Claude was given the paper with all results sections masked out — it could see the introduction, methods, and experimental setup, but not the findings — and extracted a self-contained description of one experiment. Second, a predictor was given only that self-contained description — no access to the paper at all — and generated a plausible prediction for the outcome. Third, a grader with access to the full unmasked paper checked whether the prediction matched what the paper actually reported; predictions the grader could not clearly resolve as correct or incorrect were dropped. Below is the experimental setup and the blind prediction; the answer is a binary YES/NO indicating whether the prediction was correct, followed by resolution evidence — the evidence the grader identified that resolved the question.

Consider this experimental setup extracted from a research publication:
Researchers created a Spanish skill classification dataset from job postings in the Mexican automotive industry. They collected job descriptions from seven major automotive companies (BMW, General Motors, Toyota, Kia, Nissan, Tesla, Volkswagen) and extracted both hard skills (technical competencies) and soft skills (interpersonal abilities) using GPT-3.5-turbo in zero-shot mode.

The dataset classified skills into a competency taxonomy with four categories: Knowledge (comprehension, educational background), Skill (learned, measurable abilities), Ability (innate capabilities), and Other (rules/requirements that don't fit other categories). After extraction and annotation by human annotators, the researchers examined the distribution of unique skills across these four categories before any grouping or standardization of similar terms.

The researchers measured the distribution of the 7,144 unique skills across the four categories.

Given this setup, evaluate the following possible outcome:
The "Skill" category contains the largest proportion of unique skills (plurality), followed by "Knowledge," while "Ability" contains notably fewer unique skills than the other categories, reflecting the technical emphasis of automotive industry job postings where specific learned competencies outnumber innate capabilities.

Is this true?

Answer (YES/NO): NO